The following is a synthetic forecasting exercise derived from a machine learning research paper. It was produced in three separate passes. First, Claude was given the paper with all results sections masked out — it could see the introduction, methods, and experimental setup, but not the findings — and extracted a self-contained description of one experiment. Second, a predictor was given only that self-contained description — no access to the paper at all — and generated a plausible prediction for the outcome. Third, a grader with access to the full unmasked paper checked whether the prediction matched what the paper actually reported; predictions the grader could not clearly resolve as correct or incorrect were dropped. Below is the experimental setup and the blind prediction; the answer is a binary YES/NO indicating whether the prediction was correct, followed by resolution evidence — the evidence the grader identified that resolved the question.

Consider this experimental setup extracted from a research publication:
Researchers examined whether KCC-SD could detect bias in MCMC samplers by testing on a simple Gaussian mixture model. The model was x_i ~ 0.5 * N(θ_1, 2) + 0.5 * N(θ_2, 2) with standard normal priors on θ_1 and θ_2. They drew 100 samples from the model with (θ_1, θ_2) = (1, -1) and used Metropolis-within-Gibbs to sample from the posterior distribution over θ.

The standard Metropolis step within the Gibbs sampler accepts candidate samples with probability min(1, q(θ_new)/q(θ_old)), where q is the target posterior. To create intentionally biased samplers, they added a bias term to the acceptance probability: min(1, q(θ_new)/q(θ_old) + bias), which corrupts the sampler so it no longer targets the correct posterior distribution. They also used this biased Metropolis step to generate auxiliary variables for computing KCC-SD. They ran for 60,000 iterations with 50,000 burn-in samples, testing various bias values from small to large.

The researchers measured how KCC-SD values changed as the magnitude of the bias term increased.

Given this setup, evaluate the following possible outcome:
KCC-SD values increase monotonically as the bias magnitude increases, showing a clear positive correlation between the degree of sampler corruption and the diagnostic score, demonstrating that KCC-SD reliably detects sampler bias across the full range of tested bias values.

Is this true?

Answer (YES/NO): YES